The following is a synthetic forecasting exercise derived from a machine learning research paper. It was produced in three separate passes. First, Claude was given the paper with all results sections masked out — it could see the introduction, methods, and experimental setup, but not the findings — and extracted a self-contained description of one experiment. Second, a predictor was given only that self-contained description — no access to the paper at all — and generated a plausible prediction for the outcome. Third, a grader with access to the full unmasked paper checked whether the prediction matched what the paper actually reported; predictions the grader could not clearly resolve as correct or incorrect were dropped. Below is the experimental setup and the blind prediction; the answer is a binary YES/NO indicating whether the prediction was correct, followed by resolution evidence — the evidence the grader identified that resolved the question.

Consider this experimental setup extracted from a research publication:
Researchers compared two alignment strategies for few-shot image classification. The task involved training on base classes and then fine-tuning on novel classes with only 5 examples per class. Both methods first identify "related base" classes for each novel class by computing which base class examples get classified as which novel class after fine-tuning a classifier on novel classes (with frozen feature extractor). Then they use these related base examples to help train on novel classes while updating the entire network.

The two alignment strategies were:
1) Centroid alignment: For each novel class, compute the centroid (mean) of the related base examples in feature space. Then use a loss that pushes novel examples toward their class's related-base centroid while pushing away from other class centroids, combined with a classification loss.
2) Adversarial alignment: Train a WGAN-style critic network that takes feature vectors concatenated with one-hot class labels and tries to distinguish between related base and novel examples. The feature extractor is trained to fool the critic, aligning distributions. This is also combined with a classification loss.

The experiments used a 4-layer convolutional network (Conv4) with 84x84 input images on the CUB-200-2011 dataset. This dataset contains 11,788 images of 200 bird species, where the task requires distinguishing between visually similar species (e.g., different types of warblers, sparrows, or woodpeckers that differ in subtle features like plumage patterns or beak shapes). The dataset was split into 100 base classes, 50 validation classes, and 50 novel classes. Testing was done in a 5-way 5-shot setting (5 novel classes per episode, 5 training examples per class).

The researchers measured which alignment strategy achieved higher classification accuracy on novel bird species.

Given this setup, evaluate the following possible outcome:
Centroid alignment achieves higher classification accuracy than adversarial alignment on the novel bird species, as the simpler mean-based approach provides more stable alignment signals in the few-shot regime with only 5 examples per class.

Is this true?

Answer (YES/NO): NO